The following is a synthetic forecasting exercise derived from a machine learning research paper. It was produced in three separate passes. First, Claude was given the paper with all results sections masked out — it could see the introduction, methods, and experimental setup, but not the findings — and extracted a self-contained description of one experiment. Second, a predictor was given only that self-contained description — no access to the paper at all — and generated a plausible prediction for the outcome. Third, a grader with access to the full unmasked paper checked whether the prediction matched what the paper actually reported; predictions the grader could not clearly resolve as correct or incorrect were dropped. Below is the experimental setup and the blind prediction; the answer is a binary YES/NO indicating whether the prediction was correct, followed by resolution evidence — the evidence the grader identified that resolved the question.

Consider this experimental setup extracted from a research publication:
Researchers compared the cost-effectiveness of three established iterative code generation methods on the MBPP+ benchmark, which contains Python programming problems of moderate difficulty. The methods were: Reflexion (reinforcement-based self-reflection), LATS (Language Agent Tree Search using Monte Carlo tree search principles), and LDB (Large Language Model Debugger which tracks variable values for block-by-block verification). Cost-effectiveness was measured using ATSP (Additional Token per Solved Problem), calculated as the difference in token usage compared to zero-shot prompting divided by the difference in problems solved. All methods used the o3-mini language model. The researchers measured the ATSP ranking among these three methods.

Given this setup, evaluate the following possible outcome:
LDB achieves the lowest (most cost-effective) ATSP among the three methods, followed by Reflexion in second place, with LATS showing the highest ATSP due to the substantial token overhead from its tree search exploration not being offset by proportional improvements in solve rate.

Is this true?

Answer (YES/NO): NO